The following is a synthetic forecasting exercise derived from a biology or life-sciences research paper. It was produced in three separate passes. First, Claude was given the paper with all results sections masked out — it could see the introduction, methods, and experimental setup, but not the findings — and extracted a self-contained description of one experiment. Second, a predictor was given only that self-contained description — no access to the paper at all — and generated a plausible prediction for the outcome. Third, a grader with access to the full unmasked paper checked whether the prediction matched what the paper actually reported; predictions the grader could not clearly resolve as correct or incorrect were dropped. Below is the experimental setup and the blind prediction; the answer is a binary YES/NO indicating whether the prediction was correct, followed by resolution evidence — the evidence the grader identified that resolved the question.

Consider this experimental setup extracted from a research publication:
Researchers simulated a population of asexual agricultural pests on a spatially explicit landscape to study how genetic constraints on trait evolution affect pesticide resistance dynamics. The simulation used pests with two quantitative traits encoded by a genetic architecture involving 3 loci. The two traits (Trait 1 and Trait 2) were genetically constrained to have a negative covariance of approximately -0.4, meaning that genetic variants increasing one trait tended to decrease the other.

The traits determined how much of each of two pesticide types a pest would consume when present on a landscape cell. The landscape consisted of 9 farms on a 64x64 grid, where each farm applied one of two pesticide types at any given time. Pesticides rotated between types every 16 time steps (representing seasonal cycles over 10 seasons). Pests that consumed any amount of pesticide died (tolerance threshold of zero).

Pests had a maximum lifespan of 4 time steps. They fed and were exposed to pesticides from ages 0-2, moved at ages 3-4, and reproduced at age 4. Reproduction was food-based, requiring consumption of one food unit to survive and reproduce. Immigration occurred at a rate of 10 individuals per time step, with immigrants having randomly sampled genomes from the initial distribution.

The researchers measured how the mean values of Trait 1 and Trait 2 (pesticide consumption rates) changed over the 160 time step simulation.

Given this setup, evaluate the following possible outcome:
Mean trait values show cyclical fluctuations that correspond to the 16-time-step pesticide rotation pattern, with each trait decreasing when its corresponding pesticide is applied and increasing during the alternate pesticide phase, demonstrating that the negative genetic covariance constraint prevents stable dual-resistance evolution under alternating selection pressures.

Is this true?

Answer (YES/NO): NO